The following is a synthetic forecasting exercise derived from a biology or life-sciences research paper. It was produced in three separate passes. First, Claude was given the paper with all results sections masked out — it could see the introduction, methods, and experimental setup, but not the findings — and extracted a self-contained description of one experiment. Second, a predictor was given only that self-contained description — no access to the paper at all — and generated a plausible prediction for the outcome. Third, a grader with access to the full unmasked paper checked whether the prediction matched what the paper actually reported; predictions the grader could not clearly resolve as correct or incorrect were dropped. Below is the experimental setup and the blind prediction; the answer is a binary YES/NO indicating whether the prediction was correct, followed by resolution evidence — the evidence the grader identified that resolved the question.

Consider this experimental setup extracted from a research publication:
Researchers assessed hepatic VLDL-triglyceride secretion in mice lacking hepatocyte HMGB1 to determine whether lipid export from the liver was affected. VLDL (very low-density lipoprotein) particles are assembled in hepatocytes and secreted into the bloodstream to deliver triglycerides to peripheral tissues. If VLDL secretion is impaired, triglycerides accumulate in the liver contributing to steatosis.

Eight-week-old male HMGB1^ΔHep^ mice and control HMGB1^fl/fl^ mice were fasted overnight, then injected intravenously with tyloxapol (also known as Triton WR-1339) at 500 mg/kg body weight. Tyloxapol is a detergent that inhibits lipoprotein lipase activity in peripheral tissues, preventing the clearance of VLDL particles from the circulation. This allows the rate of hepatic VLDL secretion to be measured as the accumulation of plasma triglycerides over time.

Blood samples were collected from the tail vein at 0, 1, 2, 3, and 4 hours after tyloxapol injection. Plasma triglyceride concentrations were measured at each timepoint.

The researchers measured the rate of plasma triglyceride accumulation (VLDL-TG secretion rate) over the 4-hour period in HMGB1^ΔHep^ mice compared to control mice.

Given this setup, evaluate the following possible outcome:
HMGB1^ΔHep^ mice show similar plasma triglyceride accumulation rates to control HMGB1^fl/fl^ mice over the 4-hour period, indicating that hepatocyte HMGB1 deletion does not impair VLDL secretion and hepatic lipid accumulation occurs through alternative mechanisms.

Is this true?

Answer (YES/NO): YES